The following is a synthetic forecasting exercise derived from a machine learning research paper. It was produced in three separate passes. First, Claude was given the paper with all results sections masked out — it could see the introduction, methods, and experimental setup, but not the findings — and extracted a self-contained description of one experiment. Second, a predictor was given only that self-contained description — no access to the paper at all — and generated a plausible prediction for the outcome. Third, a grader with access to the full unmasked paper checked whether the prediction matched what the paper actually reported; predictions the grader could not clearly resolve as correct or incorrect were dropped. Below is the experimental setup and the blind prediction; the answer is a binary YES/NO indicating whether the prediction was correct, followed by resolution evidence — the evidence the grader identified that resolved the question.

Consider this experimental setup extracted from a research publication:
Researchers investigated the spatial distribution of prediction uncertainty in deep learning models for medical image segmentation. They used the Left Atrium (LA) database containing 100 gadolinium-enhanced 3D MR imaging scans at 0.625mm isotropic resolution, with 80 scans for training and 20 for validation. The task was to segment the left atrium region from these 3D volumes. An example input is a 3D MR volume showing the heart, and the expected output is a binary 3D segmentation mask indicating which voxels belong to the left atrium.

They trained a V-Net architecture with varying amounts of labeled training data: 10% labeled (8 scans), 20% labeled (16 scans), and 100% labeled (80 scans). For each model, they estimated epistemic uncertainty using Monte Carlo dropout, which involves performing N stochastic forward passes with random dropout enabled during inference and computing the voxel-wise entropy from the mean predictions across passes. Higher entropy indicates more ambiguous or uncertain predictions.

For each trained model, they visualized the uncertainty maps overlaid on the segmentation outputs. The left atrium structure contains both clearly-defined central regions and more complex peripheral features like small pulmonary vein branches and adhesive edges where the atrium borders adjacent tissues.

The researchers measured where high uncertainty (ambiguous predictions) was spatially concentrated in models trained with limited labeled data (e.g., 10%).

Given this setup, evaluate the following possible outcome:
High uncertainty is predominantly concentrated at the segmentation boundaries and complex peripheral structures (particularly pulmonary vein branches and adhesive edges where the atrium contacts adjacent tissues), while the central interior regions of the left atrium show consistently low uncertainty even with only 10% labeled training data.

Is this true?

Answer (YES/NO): YES